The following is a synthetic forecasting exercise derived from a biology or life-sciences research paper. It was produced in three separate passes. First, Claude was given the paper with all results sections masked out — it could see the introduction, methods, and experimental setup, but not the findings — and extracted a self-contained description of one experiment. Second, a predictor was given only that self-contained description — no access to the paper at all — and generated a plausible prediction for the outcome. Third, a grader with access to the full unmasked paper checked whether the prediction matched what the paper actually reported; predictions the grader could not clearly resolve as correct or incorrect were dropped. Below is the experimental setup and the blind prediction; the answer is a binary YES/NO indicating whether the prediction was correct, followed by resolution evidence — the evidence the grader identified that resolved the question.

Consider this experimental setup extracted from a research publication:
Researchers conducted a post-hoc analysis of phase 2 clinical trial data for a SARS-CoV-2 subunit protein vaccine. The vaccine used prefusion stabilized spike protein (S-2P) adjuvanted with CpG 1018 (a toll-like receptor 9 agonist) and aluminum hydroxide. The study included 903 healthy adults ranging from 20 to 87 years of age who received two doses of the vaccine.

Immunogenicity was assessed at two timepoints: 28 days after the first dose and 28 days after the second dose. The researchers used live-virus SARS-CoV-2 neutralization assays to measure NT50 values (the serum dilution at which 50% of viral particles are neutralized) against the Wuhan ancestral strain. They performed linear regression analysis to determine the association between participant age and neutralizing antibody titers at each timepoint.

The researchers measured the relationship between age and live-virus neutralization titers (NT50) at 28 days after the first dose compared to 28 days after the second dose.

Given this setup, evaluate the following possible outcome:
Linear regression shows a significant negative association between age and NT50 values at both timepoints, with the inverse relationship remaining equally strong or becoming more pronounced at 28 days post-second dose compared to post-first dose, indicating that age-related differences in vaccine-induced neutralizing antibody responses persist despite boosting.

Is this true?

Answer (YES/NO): NO